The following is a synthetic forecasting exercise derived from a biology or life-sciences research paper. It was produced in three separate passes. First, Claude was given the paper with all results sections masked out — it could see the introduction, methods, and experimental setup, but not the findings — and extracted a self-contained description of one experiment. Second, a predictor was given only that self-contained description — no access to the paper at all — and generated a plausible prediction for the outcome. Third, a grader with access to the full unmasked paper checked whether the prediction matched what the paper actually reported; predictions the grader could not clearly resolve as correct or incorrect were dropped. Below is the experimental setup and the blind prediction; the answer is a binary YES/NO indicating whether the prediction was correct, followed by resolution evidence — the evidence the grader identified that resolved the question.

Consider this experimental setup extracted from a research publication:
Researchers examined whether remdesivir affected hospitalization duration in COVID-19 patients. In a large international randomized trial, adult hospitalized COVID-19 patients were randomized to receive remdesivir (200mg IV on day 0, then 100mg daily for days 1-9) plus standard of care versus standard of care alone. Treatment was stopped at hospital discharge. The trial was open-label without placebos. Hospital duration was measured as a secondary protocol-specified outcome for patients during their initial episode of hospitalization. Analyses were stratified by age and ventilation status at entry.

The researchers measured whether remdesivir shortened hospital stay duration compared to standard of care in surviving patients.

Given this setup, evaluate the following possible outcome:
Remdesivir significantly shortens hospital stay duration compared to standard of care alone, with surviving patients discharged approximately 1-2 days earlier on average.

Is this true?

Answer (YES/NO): NO